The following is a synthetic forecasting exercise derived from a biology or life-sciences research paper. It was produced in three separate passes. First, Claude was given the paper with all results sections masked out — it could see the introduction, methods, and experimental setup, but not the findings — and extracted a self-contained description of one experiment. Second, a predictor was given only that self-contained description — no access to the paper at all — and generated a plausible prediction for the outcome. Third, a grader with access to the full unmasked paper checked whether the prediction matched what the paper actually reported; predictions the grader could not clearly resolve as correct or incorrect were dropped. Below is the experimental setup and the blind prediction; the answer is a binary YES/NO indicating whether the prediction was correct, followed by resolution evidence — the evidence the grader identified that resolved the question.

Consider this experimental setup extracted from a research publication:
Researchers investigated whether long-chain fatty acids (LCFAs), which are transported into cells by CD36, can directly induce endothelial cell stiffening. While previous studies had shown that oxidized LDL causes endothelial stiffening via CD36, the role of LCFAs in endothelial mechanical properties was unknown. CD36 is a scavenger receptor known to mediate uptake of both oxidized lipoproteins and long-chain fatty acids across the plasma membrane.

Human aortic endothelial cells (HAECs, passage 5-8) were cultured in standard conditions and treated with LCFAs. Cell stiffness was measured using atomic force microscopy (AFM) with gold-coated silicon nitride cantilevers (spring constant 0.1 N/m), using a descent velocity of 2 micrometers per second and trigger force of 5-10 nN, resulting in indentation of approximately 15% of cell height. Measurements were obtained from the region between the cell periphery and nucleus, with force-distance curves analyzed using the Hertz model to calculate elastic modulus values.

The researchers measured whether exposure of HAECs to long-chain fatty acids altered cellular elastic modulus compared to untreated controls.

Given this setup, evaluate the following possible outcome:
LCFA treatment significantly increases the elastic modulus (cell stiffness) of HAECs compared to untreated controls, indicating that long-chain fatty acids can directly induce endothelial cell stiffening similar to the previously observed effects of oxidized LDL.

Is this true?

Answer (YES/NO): NO